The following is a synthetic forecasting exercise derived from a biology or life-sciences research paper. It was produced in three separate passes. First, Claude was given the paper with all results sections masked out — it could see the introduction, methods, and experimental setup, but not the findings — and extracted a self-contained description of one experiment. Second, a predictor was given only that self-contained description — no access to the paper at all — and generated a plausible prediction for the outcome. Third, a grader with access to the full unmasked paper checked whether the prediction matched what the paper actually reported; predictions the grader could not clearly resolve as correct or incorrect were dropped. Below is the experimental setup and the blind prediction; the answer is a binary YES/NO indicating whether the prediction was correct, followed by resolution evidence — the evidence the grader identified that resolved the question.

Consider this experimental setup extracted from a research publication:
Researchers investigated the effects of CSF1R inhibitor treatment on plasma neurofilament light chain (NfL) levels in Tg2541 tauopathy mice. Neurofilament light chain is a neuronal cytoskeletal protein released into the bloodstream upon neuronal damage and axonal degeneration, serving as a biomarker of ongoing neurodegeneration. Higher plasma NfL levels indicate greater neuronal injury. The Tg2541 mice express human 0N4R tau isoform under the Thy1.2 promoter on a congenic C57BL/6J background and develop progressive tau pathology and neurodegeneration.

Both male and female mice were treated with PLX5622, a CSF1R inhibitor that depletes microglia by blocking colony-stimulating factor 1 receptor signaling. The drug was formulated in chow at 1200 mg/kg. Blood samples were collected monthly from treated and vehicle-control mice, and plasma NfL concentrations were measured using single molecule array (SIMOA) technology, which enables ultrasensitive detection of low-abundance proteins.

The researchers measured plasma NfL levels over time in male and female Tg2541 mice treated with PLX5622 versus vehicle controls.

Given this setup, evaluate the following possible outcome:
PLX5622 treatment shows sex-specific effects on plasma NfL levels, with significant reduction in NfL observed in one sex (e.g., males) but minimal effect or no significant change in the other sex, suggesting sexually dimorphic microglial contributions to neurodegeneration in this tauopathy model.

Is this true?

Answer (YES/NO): NO